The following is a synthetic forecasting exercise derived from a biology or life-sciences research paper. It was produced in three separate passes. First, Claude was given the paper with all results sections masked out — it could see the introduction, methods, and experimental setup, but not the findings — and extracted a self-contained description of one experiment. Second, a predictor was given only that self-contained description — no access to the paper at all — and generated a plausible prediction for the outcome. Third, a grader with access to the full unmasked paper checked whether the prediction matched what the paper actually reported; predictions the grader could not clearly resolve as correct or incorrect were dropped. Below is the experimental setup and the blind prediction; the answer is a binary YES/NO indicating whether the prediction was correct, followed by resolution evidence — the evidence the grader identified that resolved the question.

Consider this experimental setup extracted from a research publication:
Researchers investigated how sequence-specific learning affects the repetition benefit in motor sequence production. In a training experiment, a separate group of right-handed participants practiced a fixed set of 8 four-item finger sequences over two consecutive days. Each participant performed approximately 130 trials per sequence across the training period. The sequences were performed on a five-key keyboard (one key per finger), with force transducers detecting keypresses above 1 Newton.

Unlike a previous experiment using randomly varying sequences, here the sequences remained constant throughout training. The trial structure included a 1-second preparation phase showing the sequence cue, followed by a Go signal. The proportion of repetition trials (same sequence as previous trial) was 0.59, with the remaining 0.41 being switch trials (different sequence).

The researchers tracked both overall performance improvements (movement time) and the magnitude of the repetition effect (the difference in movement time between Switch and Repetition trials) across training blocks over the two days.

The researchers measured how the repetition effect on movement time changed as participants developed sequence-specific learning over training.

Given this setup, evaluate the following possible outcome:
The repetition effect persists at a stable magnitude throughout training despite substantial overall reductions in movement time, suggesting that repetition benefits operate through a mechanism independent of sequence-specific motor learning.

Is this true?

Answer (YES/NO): NO